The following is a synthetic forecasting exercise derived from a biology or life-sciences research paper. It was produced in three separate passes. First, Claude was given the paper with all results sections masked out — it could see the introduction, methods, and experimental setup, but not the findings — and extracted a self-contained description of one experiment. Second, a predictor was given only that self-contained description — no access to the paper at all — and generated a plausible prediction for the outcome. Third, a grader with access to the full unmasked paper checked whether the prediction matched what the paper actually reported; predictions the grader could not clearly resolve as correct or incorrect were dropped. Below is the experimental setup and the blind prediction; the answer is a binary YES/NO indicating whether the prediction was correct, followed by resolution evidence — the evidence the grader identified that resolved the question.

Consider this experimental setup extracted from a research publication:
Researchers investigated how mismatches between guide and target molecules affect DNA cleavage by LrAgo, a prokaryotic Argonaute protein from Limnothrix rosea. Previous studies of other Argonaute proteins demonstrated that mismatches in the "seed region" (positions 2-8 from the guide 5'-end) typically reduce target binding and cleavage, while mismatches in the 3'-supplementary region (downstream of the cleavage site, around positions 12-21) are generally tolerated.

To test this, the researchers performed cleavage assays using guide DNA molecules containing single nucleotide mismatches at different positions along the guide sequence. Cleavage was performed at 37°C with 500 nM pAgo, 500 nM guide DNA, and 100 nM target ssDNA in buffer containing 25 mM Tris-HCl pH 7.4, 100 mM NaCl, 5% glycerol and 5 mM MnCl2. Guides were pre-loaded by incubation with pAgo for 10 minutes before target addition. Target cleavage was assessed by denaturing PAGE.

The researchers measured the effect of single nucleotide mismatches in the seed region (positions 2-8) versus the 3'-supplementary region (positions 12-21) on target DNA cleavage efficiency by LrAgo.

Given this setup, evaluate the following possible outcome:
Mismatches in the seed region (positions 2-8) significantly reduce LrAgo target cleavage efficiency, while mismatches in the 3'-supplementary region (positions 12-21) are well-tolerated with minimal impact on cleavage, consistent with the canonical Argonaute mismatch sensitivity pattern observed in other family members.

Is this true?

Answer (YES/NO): NO